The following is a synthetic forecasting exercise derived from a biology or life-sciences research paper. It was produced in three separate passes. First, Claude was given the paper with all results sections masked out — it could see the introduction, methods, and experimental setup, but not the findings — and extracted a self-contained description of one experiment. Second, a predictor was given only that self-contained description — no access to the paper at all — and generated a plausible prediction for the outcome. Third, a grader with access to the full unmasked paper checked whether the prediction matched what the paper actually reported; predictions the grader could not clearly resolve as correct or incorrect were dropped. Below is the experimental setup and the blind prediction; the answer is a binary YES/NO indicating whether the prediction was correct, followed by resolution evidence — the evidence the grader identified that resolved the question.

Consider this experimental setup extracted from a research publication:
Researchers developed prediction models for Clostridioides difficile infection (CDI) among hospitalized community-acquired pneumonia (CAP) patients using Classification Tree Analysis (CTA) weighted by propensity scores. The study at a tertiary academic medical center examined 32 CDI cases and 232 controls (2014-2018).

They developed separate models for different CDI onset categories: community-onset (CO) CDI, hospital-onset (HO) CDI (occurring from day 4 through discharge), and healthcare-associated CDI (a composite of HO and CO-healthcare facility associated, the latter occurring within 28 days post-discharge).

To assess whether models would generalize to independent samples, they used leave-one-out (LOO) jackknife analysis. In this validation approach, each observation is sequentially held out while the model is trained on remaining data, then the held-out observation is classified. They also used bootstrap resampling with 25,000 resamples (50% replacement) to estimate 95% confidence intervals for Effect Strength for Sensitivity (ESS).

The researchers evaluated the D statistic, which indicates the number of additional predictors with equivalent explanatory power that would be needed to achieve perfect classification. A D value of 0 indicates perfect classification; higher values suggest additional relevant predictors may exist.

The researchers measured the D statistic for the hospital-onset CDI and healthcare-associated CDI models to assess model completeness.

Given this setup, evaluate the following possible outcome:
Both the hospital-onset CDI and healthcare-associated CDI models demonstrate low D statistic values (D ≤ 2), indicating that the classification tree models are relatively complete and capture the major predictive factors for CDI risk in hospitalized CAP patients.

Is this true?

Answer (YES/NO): NO